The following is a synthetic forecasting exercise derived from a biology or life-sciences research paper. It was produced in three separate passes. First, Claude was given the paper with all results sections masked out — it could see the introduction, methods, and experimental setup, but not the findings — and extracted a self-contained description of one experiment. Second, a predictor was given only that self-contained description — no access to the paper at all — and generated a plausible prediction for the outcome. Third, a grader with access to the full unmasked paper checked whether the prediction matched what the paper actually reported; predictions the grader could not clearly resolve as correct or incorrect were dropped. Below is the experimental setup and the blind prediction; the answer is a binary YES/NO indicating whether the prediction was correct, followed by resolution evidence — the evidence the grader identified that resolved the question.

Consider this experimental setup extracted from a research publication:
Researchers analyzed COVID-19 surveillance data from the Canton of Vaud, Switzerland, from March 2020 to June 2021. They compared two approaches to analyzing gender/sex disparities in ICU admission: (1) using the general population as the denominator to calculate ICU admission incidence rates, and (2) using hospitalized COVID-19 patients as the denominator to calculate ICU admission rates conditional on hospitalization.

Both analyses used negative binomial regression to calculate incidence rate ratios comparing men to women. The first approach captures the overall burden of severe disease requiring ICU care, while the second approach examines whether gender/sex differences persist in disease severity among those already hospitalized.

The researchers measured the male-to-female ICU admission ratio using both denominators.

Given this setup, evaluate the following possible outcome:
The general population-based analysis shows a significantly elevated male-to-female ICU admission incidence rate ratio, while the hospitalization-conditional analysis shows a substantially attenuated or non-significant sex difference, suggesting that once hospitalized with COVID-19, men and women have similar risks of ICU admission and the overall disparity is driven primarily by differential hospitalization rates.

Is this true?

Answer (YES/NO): NO